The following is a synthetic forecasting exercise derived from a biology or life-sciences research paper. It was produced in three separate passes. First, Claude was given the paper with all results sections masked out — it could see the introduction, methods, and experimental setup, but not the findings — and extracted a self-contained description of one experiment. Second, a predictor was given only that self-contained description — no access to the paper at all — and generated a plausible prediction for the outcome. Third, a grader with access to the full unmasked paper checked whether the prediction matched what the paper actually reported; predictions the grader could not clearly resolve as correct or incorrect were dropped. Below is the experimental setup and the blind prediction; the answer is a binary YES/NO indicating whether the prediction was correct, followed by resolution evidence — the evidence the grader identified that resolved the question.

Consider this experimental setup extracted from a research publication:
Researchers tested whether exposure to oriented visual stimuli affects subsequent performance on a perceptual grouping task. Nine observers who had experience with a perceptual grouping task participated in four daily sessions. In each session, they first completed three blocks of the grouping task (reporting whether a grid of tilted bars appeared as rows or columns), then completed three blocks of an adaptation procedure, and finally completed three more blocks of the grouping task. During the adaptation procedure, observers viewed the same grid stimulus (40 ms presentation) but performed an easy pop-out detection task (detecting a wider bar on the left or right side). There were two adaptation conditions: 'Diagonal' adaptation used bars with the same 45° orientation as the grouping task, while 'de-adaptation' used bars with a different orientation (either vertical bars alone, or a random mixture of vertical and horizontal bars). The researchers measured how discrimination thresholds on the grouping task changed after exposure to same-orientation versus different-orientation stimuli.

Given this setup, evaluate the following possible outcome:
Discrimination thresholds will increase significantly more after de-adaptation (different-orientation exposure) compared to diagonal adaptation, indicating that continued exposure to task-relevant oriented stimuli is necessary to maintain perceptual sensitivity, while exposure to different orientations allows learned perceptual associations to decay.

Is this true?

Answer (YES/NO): YES